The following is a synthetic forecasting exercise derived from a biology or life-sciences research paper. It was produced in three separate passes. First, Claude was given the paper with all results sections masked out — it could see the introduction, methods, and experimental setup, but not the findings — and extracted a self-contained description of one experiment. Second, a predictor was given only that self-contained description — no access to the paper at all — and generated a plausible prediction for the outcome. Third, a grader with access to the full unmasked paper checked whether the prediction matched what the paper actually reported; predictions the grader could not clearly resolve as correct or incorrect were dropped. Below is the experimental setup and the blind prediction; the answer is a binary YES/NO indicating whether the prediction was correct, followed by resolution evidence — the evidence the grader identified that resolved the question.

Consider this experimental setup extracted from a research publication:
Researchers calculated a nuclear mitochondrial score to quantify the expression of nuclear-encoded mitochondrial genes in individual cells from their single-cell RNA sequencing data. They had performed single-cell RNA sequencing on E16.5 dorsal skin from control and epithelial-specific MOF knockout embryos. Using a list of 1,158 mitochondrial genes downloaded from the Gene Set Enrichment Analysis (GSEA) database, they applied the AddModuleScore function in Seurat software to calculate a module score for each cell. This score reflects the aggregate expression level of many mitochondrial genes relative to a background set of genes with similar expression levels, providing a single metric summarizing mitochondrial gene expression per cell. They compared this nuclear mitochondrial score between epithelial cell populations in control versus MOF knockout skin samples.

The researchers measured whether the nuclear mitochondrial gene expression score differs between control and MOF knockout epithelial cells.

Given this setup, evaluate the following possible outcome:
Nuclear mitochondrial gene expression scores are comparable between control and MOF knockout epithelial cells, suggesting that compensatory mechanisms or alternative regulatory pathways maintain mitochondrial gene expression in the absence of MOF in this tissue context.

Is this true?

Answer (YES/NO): NO